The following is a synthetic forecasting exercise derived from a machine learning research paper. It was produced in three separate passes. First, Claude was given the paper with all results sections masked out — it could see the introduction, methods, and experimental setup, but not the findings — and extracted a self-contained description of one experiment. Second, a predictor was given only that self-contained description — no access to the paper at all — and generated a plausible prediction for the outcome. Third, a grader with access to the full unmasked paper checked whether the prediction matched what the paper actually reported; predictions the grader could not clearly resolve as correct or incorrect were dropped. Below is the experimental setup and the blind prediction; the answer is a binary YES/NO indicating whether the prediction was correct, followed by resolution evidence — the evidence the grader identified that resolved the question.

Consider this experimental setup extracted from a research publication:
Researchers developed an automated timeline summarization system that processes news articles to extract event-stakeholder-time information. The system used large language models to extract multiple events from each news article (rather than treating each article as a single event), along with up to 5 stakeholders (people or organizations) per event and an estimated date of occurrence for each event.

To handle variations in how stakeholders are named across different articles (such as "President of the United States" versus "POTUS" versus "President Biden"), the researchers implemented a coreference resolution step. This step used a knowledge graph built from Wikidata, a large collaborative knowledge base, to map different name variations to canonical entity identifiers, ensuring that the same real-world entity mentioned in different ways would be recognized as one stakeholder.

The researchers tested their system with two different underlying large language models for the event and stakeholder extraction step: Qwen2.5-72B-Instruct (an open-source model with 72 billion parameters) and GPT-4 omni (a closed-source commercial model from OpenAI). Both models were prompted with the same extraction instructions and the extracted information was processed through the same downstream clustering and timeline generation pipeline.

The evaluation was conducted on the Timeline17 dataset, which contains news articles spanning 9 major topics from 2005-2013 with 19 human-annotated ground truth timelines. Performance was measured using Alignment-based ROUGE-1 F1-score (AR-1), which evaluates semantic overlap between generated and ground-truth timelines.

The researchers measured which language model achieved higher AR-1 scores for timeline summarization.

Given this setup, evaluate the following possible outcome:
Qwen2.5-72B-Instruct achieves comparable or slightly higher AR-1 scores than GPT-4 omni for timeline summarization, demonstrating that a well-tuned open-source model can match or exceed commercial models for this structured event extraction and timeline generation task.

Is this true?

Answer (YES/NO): YES